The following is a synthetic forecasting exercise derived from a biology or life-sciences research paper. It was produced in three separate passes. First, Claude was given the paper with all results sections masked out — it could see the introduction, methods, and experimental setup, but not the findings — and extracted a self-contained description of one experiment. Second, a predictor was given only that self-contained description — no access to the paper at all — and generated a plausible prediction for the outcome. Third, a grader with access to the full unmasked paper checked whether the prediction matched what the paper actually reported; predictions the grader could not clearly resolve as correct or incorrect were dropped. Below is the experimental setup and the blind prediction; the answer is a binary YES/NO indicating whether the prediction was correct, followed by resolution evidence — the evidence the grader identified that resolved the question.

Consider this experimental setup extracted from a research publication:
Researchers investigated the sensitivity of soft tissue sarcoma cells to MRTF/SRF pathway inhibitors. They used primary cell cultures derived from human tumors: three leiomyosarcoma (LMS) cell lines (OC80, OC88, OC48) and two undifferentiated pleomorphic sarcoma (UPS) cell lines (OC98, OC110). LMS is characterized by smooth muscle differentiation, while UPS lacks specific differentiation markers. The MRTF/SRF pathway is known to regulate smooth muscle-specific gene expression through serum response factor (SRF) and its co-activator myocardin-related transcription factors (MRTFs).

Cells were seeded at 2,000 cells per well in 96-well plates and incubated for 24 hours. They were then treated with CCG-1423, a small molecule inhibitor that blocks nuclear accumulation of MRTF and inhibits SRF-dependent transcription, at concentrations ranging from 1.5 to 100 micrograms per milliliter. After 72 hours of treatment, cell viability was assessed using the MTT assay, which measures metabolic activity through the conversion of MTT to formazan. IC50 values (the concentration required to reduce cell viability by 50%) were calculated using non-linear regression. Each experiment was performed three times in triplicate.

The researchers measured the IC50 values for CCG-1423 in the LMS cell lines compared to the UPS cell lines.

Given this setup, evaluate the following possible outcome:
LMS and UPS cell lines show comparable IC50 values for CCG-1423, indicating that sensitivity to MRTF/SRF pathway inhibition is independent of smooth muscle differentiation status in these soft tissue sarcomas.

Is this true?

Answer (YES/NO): NO